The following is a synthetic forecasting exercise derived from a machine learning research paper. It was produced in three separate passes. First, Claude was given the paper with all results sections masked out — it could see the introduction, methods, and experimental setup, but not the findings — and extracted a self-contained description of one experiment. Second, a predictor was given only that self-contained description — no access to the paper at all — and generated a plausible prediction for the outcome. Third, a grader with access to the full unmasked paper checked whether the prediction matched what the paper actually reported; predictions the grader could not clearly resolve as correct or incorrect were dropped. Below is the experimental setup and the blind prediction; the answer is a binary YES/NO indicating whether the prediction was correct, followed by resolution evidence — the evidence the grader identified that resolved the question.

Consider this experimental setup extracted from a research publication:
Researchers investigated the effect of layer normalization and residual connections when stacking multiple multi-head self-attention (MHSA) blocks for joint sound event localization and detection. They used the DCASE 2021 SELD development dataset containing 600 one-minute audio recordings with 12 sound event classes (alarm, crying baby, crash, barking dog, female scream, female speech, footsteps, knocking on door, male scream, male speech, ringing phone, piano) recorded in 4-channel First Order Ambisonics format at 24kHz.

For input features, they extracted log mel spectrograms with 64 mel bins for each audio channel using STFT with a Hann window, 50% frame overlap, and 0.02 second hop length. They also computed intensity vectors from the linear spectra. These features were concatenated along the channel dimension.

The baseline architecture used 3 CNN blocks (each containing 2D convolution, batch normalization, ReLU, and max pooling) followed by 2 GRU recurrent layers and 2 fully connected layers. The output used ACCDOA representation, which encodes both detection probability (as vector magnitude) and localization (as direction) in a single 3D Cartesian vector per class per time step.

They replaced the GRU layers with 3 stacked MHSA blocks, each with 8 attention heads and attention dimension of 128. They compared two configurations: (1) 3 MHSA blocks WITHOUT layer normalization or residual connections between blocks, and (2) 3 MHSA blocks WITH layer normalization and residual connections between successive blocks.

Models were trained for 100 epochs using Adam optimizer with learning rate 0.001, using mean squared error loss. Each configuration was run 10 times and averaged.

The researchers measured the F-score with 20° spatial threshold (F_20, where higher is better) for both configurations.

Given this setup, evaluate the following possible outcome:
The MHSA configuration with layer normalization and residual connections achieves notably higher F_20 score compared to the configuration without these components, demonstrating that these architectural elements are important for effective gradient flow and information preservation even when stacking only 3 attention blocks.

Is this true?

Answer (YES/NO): YES